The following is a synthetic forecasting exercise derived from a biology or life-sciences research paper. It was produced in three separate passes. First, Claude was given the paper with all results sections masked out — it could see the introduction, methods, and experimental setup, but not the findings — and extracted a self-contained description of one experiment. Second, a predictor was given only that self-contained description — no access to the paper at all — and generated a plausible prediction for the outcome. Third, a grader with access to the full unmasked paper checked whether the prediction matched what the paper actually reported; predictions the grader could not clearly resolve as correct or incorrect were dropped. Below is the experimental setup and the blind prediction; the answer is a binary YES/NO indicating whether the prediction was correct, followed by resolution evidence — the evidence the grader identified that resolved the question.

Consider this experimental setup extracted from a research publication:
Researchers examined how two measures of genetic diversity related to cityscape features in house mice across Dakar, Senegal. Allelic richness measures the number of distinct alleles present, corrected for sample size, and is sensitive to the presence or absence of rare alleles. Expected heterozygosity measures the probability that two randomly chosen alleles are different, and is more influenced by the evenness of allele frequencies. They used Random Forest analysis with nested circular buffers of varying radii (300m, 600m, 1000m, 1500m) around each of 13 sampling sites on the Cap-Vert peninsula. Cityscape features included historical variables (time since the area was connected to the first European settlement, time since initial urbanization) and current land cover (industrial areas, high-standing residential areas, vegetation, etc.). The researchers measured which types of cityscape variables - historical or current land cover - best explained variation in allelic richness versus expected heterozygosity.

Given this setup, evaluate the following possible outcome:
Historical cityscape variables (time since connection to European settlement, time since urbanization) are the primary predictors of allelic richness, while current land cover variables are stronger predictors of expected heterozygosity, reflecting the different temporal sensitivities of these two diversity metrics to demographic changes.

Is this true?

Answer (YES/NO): YES